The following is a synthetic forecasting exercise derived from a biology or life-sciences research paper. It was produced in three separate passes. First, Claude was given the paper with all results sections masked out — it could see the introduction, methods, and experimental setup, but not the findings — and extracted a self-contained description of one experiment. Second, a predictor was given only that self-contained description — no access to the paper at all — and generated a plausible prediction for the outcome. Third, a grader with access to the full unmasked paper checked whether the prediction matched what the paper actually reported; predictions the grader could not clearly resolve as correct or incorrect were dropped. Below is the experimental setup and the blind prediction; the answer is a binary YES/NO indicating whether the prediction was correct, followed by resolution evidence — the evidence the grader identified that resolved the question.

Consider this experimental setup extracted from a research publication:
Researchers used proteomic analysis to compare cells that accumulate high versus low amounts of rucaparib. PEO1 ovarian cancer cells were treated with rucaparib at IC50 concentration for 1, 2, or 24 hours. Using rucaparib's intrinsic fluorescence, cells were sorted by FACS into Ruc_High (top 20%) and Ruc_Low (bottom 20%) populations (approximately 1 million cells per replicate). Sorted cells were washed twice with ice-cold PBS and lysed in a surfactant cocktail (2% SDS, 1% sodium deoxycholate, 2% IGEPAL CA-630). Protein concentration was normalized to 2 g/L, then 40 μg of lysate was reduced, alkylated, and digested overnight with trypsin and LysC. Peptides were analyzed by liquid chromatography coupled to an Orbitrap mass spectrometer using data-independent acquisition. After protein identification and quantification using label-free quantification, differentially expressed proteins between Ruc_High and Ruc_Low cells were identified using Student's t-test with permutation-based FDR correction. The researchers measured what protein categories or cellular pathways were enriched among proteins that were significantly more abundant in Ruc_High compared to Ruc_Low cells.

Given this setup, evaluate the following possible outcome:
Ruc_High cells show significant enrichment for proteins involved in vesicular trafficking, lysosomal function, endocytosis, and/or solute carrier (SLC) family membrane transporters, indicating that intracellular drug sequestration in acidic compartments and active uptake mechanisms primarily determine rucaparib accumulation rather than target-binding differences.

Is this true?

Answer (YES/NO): YES